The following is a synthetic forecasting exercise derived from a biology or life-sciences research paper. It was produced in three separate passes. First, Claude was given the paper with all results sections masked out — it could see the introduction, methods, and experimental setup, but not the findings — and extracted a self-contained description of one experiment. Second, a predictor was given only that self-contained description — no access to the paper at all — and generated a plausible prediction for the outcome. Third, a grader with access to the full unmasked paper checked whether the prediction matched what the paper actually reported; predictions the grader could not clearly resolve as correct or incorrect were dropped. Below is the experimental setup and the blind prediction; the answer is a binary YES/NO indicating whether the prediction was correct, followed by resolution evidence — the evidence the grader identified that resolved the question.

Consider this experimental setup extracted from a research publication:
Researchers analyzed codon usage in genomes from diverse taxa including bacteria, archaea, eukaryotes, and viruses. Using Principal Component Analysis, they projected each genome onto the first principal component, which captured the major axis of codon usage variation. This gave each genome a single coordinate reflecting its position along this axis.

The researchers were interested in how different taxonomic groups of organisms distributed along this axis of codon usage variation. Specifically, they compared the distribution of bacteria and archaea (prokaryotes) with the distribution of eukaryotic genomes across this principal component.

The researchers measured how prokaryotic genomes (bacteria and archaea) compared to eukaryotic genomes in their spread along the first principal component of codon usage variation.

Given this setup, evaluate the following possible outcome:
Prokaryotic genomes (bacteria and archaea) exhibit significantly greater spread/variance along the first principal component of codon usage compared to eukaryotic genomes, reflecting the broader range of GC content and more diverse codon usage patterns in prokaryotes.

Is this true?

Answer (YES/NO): YES